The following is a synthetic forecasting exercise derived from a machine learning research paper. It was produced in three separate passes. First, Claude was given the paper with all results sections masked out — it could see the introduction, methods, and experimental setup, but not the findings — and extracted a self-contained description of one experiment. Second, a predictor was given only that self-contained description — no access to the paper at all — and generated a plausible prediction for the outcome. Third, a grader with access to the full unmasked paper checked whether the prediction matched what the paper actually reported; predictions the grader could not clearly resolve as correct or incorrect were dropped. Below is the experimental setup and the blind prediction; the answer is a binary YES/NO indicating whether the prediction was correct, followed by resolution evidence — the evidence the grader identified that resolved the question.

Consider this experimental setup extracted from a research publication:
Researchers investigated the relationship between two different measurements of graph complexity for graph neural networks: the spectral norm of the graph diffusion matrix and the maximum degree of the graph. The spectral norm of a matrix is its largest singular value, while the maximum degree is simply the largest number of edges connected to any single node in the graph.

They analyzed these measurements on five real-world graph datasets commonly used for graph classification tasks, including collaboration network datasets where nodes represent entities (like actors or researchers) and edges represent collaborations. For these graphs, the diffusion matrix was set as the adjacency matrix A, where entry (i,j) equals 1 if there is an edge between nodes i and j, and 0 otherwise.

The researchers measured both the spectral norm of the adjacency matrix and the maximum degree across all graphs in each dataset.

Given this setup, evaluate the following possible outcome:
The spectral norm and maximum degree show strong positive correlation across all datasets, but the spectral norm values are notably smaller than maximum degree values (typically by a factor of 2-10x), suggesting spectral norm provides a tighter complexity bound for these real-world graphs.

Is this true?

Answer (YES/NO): NO